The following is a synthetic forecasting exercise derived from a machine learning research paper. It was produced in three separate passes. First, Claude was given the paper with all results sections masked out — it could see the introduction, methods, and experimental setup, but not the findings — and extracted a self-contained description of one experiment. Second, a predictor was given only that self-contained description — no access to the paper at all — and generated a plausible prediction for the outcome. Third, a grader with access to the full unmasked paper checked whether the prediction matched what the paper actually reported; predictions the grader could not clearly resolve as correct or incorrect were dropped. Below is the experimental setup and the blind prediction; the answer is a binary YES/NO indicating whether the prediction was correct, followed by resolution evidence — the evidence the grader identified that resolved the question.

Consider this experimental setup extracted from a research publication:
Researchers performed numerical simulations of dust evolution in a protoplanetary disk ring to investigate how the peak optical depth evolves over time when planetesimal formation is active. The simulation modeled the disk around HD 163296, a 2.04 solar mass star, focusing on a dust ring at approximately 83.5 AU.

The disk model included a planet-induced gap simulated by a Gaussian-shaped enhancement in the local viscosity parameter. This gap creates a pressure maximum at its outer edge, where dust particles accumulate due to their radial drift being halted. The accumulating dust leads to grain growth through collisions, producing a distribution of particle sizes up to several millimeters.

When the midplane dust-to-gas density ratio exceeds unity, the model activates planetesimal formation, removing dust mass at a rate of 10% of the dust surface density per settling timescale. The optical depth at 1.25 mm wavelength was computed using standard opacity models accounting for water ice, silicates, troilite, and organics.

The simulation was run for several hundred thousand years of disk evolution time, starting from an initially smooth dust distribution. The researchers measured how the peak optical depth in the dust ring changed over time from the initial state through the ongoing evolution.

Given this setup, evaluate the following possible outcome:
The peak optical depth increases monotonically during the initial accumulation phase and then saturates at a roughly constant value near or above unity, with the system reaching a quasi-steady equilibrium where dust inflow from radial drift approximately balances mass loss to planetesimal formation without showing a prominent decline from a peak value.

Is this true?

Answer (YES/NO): NO